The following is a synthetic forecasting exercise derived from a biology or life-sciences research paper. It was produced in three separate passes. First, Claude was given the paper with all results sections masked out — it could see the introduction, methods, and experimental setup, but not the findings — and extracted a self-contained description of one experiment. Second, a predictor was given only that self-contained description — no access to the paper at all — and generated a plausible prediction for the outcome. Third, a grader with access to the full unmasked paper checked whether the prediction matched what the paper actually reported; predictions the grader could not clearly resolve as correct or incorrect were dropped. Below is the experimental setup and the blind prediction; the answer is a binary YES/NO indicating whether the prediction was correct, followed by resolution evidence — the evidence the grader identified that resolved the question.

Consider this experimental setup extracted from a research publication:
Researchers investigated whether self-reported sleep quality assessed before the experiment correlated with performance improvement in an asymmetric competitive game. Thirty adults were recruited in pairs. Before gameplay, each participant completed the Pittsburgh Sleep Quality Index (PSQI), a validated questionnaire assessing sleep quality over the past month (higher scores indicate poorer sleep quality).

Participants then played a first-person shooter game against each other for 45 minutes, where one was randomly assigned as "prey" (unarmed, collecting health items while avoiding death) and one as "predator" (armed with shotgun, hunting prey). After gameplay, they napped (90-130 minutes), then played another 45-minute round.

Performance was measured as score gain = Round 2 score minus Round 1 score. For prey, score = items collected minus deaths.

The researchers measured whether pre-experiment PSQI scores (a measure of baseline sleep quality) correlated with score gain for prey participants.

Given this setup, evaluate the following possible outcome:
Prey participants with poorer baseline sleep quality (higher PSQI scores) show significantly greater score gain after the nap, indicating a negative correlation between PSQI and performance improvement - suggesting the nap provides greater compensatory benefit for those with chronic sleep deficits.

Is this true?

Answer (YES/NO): NO